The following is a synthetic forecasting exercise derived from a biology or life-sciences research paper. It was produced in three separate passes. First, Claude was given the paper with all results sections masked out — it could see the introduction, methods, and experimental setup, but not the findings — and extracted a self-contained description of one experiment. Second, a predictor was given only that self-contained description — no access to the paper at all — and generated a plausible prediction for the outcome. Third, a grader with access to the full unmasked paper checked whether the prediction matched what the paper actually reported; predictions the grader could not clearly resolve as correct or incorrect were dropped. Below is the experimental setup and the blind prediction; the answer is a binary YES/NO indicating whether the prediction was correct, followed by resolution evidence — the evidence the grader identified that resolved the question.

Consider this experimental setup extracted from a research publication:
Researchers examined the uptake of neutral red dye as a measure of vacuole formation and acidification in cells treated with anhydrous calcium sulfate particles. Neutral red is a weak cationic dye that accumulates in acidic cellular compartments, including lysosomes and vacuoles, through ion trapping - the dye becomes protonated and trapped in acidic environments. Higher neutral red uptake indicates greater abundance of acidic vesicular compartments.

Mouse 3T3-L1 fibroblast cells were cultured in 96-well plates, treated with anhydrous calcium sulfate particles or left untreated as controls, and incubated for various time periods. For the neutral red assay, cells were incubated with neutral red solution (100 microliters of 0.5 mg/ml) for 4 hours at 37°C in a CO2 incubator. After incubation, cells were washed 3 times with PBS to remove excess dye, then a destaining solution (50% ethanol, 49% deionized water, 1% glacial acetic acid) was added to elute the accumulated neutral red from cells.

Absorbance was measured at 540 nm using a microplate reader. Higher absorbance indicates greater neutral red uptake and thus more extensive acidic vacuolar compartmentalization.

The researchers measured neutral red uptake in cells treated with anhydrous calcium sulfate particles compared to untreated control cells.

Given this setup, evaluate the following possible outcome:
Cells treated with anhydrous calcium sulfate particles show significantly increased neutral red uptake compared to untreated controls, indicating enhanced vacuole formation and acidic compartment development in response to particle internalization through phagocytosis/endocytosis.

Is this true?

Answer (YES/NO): YES